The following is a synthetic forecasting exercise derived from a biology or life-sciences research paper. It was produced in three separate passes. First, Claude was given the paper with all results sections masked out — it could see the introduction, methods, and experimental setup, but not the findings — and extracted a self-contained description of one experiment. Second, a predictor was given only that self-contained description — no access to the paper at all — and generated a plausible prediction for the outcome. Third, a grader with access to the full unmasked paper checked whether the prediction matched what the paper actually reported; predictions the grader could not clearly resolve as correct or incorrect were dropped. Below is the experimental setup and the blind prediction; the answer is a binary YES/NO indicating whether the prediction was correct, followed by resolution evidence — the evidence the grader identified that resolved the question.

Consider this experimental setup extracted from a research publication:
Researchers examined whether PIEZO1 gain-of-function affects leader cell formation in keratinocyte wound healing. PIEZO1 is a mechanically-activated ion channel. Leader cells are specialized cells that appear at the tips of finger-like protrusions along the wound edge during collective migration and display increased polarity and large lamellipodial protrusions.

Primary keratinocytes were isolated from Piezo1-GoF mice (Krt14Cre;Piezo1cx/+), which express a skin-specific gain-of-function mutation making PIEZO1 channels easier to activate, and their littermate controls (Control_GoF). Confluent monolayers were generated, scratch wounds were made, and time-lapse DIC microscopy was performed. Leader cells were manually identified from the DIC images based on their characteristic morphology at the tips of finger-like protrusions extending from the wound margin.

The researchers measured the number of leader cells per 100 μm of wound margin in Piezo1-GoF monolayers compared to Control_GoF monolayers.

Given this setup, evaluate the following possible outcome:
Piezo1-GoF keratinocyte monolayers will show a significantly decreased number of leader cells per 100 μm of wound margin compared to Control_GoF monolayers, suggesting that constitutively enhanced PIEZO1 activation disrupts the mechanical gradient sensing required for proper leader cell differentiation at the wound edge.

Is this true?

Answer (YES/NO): YES